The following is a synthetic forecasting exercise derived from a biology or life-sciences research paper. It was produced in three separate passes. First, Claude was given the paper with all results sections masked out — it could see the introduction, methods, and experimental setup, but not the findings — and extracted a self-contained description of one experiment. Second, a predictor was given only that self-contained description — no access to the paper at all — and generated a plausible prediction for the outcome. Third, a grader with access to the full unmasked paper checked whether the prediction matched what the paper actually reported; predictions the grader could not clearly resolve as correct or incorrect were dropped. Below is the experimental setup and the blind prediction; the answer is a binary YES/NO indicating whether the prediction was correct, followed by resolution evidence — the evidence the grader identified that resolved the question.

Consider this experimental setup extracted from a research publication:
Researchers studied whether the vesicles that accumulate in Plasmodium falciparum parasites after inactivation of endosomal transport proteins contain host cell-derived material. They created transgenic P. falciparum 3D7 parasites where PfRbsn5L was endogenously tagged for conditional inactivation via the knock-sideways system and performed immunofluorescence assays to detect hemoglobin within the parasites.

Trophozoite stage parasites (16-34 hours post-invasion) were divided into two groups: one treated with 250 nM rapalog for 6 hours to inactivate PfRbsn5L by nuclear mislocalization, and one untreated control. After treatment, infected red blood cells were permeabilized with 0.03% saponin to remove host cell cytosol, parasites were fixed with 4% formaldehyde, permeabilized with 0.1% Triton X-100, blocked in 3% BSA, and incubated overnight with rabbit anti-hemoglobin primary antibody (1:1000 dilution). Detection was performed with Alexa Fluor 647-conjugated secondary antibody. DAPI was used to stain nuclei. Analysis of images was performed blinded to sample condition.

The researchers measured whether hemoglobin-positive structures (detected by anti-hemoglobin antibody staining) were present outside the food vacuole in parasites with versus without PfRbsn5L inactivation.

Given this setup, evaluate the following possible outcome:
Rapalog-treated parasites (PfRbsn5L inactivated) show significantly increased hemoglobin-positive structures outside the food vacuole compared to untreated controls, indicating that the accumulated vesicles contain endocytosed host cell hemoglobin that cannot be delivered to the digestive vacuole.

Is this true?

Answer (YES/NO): YES